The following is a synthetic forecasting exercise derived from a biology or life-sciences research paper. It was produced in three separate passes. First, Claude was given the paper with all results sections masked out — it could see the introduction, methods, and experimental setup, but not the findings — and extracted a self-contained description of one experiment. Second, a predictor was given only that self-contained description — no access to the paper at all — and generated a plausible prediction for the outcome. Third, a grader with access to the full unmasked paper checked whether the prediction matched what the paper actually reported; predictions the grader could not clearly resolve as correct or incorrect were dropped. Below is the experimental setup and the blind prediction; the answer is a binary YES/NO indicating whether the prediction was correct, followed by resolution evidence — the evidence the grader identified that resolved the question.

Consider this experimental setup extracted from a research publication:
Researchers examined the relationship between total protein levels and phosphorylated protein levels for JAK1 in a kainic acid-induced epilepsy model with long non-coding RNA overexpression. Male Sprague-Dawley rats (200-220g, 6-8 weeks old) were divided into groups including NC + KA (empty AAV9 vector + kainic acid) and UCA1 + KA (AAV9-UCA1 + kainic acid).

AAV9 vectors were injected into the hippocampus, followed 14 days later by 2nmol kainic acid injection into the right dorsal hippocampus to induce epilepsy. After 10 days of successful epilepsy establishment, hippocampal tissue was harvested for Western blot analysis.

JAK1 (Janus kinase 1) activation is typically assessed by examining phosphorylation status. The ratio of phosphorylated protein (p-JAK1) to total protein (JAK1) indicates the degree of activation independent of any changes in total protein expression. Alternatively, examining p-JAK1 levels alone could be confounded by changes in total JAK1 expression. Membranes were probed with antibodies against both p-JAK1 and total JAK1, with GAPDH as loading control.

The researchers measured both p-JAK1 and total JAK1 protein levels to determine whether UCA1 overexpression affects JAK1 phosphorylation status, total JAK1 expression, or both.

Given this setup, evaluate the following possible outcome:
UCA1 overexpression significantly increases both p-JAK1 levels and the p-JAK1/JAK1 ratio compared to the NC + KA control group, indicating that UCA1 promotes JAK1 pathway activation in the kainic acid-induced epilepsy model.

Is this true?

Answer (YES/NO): NO